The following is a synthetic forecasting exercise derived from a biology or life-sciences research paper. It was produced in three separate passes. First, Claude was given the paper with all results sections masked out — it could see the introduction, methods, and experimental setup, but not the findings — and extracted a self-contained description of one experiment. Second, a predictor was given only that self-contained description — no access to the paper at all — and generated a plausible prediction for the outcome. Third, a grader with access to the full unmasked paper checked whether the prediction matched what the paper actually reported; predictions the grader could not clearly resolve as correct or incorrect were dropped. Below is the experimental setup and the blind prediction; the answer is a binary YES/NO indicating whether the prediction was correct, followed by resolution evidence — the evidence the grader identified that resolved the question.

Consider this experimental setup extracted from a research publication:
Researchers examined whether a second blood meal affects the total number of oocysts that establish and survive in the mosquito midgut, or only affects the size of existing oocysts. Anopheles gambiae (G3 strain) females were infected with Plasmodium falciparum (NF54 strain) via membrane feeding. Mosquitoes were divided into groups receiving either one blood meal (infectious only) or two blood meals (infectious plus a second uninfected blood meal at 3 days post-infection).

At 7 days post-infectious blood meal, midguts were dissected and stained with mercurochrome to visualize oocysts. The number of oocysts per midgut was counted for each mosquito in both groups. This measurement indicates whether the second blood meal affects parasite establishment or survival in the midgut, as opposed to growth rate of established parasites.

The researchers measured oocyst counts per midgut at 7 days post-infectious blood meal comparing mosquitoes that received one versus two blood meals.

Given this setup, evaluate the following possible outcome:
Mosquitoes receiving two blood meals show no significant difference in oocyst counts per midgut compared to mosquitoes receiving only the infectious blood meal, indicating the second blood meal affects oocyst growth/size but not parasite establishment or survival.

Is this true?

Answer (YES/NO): YES